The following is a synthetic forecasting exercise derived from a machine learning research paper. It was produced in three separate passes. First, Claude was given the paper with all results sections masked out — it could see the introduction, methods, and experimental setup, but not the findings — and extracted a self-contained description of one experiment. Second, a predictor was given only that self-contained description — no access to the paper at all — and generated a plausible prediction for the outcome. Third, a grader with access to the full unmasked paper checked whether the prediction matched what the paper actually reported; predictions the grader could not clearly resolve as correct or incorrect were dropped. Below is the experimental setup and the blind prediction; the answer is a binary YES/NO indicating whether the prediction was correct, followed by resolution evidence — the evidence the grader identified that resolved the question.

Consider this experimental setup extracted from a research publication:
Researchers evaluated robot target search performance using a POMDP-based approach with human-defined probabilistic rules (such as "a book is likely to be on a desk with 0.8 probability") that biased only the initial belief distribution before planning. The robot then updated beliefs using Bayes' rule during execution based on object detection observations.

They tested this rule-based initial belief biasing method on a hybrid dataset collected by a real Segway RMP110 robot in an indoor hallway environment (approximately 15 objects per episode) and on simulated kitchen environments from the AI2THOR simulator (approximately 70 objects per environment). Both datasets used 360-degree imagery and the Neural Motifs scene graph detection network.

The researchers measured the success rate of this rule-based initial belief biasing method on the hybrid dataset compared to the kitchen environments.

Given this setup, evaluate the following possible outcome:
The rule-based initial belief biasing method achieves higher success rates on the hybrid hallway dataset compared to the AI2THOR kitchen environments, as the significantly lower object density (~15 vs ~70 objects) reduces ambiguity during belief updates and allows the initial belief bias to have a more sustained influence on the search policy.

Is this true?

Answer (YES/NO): NO